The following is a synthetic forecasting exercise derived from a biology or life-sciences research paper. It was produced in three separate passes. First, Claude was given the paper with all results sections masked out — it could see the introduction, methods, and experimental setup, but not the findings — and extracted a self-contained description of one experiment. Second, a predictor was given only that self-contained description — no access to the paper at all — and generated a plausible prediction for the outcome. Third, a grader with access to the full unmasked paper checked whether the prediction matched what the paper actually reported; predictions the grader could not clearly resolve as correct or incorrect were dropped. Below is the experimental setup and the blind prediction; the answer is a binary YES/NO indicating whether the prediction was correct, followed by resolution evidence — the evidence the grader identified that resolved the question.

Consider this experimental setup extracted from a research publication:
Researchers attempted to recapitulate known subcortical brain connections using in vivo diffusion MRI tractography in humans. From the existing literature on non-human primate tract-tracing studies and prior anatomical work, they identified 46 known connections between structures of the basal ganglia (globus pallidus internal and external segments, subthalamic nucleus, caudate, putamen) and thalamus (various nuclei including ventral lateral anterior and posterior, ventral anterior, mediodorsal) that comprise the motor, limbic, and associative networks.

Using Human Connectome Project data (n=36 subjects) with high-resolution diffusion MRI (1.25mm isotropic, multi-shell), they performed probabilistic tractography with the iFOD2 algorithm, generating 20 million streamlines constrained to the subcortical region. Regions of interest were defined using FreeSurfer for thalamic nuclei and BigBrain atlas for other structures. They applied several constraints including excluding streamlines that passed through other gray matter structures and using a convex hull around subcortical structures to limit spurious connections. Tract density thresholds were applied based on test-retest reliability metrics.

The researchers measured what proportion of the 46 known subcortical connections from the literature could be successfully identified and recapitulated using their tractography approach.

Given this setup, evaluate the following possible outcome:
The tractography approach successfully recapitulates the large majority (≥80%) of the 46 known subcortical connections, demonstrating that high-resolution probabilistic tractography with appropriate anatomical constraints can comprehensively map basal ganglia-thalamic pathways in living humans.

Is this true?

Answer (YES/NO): YES